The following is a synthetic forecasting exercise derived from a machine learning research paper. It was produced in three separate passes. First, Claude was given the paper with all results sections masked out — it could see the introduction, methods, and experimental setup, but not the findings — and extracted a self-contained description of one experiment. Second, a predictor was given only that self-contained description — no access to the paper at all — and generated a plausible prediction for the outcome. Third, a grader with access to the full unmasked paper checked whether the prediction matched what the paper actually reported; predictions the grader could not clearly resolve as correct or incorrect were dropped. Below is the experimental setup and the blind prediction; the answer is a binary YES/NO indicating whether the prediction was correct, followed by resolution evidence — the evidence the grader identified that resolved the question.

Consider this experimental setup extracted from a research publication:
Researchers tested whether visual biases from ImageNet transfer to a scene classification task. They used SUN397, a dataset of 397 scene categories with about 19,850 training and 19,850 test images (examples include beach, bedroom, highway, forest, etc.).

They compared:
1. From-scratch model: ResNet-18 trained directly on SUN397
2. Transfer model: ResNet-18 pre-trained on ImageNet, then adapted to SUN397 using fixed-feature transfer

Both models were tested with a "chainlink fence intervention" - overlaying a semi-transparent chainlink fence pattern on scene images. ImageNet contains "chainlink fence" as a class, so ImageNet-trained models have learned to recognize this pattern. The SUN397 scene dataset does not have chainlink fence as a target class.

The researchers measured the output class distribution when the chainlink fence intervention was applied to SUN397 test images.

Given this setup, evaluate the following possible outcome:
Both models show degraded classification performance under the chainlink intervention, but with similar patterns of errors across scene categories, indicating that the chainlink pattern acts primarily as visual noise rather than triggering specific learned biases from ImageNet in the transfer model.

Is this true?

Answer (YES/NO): NO